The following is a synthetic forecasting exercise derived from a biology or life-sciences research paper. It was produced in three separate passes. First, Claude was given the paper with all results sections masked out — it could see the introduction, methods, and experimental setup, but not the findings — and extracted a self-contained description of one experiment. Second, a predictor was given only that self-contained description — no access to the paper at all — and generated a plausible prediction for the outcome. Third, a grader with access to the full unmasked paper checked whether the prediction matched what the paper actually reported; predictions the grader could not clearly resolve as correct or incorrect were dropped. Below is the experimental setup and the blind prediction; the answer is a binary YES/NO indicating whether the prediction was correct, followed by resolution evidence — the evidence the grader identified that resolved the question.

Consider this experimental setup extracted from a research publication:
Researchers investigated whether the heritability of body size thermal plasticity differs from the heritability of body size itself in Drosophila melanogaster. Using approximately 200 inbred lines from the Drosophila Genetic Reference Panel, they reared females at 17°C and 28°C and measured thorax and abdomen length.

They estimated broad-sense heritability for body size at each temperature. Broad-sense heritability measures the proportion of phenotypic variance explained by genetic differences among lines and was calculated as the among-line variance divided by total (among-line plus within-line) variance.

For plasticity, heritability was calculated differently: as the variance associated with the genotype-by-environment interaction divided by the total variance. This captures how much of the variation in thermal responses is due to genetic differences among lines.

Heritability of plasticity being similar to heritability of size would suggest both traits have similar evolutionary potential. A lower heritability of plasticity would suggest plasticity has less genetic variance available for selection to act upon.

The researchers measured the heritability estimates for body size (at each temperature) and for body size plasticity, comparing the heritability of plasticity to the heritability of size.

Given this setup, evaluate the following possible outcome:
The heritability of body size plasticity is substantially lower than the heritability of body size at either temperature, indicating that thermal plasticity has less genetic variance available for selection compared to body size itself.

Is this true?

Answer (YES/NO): NO